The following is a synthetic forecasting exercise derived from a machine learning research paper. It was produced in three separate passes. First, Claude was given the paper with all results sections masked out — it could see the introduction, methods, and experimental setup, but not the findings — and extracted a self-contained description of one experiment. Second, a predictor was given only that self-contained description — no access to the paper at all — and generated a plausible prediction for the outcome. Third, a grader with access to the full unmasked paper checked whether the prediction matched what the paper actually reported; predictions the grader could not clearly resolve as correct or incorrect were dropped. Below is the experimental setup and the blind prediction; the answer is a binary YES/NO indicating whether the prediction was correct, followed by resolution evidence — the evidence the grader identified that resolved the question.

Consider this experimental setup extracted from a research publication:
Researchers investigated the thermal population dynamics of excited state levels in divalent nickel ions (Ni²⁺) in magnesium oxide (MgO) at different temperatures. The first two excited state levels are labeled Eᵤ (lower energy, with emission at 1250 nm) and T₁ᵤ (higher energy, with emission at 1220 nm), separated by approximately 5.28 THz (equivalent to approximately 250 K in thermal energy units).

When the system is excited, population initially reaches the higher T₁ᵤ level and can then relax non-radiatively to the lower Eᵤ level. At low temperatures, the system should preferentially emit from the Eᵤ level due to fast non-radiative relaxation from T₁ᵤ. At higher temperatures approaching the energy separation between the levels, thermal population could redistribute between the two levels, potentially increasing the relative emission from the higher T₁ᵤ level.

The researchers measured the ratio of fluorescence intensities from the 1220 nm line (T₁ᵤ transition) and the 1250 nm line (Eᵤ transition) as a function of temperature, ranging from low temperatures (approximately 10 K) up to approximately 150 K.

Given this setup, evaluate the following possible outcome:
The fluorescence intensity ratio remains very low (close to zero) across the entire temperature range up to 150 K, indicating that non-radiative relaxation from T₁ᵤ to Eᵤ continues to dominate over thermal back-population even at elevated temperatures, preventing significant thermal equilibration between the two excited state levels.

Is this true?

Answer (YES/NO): NO